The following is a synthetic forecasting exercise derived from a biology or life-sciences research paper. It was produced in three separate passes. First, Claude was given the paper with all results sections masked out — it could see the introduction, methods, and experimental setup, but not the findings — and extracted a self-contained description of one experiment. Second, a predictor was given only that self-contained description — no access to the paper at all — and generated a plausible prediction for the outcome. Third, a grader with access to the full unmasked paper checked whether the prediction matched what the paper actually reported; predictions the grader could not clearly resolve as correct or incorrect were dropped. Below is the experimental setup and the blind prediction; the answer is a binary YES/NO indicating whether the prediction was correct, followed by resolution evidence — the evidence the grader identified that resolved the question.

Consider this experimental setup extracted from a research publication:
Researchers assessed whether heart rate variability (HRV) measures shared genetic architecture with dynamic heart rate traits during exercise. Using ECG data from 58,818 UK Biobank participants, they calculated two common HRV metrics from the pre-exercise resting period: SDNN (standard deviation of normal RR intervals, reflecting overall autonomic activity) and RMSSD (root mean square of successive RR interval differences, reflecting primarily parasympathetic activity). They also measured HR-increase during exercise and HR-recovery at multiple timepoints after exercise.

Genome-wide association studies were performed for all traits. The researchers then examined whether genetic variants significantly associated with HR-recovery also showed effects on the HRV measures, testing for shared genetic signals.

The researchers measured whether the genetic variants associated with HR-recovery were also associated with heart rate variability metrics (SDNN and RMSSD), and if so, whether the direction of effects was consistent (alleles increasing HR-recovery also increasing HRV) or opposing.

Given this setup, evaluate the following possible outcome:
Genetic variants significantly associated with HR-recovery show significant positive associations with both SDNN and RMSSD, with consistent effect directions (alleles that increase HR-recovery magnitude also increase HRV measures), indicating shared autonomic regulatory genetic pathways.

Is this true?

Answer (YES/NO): YES